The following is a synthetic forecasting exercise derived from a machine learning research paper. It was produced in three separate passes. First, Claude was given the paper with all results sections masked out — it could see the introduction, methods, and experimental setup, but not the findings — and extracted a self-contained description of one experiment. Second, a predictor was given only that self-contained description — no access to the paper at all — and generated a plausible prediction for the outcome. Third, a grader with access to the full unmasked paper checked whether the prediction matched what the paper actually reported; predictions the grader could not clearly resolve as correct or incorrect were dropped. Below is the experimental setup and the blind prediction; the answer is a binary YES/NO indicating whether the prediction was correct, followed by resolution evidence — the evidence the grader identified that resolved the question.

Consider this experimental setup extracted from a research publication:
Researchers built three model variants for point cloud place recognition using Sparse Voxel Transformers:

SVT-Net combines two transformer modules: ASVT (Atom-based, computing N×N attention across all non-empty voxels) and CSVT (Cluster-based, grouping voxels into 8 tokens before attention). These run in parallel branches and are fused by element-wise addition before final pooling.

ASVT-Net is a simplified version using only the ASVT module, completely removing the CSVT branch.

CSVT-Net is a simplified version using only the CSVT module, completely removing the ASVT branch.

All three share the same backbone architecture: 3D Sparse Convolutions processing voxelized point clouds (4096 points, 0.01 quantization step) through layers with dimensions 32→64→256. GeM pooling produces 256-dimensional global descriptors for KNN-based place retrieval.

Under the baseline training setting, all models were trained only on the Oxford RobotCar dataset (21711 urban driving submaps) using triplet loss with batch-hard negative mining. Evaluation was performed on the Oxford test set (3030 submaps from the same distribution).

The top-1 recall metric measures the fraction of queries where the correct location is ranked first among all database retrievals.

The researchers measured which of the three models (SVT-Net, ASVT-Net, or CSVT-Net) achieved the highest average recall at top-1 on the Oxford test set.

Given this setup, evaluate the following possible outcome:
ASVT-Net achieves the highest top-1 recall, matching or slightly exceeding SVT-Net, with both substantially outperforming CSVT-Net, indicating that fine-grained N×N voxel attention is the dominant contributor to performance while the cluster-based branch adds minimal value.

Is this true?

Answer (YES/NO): NO